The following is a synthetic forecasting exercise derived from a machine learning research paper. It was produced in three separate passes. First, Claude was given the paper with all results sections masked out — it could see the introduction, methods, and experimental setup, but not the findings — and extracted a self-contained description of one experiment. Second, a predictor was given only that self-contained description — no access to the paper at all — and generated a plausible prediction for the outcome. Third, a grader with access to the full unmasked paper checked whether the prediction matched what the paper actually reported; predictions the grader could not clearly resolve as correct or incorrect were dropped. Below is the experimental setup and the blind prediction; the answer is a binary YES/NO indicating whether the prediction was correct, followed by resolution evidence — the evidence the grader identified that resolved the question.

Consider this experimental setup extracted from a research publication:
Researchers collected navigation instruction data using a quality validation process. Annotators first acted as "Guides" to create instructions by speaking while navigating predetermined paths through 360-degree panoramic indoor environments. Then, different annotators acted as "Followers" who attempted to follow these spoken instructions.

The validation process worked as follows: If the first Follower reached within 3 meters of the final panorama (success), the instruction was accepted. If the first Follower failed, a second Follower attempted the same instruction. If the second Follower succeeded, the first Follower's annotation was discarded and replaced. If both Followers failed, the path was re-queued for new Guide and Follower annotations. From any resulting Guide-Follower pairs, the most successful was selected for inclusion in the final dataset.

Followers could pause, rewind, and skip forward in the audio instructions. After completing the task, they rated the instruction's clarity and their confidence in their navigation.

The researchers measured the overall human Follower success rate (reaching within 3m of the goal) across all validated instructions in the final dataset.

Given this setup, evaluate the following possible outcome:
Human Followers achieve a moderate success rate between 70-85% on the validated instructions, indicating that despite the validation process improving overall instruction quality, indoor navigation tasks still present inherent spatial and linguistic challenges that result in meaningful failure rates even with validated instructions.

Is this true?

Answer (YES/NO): NO